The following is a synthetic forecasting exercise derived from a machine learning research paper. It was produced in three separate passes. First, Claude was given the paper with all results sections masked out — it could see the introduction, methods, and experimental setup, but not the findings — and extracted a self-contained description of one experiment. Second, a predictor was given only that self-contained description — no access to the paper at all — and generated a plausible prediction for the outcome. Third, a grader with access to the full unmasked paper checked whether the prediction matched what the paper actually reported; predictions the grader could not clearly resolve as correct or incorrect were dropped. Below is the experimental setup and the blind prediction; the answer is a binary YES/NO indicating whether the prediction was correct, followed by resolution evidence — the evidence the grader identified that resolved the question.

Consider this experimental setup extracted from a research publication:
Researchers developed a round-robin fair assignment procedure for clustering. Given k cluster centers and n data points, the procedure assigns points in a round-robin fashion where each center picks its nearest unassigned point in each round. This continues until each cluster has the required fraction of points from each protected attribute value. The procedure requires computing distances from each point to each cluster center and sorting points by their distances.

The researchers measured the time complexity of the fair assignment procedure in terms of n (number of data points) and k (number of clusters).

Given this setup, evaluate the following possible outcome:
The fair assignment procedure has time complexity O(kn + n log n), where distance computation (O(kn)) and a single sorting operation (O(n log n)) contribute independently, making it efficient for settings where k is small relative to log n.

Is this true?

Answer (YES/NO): NO